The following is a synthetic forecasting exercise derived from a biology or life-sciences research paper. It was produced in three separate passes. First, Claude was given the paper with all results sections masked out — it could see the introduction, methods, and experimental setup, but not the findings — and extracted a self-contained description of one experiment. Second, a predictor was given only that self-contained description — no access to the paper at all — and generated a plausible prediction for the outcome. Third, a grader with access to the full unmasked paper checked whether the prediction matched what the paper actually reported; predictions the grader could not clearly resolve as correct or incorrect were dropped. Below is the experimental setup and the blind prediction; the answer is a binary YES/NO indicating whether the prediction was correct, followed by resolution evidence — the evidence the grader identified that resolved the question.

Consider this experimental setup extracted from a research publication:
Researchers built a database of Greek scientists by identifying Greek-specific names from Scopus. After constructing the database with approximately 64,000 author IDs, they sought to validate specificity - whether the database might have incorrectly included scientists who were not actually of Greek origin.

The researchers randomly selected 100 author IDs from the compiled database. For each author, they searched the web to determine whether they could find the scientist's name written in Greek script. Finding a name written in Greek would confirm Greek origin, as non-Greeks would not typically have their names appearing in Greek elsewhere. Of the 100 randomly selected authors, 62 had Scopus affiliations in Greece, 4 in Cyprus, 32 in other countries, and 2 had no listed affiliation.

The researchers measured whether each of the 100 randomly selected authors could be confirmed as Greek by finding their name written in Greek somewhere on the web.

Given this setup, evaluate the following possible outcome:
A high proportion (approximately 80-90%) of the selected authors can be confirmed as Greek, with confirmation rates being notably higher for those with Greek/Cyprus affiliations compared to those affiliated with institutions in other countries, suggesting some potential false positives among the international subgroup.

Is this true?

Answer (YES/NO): NO